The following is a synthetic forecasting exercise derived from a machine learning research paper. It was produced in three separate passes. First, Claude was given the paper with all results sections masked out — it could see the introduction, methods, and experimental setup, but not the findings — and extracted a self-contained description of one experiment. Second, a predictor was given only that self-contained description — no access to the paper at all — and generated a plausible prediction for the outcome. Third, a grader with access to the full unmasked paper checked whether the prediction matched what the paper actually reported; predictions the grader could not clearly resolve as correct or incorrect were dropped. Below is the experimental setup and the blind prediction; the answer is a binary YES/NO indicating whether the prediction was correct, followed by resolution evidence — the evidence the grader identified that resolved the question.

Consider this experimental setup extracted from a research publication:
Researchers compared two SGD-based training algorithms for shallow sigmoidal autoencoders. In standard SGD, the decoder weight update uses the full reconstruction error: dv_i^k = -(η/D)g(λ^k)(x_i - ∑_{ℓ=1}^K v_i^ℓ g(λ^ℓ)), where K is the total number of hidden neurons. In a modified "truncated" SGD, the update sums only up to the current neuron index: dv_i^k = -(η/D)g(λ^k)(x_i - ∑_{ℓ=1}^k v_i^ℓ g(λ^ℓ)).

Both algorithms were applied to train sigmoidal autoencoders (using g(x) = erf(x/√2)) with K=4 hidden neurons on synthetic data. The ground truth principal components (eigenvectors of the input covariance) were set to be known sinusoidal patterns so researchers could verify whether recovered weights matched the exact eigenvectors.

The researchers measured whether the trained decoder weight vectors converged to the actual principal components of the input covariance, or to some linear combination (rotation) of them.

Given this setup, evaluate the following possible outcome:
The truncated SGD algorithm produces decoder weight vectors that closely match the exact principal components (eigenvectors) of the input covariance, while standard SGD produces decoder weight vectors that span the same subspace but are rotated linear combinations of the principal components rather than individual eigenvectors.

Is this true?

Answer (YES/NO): YES